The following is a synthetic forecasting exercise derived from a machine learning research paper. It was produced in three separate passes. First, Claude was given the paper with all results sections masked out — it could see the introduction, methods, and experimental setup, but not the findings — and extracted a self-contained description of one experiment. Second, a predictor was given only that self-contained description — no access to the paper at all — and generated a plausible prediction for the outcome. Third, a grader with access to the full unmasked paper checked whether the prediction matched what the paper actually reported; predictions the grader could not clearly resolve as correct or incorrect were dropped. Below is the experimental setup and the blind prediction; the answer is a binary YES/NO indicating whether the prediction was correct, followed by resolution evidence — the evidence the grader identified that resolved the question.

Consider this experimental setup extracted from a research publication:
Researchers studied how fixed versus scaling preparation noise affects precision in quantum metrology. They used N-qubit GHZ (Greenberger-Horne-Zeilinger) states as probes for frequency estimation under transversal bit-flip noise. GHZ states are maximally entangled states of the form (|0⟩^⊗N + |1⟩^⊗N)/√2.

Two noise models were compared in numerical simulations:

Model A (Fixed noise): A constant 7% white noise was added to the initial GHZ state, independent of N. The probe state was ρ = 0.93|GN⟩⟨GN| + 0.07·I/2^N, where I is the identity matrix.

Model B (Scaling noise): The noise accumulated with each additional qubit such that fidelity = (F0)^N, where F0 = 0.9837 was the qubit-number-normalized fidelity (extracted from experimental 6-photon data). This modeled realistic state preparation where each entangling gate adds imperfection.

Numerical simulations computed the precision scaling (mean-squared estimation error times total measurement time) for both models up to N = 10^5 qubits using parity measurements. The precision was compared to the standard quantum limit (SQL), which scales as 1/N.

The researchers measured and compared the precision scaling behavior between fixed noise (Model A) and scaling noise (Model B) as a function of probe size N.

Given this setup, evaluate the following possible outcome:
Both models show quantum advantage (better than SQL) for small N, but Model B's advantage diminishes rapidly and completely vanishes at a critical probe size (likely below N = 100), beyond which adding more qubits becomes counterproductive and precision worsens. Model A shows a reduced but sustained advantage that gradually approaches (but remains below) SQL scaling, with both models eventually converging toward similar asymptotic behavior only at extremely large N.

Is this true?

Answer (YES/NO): NO